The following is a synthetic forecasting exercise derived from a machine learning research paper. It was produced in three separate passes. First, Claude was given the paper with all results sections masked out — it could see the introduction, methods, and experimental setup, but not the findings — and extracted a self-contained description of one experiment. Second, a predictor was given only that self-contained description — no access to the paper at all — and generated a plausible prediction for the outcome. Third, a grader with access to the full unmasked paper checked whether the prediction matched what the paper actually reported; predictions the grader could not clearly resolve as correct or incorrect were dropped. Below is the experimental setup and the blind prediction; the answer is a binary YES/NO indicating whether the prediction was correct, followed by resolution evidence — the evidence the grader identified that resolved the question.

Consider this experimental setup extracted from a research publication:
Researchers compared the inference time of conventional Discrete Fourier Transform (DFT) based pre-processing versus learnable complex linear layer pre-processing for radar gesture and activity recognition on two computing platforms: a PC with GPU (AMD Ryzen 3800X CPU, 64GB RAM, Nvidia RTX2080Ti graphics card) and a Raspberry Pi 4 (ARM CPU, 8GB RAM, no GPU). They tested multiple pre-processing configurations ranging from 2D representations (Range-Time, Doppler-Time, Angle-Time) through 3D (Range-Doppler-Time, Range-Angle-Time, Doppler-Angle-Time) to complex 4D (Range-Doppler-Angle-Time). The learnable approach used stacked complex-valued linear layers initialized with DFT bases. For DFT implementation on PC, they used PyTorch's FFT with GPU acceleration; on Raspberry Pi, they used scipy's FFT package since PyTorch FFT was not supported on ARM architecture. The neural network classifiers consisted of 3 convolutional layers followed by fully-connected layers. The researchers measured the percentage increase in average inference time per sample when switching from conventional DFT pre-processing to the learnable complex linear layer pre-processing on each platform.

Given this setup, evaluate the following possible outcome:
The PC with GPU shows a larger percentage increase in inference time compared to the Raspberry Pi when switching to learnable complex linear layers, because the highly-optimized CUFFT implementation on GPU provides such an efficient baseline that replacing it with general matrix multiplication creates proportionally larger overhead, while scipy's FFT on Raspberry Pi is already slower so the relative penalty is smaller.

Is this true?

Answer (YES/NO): NO